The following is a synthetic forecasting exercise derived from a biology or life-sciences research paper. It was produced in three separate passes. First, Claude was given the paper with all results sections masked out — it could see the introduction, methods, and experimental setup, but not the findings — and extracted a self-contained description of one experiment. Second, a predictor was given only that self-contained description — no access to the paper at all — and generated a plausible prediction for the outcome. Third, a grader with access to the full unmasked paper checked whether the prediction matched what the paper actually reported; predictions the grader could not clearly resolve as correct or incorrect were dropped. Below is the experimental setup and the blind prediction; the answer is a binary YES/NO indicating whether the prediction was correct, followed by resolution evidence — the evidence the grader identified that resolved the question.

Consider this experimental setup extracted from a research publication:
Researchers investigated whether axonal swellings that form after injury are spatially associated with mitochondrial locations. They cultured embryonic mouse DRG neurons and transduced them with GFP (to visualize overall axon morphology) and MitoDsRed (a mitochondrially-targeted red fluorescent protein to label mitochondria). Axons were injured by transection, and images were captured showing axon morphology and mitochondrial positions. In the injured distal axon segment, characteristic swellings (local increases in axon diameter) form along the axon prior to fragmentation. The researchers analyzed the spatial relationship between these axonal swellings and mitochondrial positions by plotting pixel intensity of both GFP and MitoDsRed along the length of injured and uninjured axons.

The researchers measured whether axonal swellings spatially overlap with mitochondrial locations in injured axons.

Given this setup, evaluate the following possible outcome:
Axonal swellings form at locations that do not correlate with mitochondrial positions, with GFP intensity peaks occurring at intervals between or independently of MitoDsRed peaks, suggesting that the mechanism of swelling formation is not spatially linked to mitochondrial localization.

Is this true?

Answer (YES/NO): NO